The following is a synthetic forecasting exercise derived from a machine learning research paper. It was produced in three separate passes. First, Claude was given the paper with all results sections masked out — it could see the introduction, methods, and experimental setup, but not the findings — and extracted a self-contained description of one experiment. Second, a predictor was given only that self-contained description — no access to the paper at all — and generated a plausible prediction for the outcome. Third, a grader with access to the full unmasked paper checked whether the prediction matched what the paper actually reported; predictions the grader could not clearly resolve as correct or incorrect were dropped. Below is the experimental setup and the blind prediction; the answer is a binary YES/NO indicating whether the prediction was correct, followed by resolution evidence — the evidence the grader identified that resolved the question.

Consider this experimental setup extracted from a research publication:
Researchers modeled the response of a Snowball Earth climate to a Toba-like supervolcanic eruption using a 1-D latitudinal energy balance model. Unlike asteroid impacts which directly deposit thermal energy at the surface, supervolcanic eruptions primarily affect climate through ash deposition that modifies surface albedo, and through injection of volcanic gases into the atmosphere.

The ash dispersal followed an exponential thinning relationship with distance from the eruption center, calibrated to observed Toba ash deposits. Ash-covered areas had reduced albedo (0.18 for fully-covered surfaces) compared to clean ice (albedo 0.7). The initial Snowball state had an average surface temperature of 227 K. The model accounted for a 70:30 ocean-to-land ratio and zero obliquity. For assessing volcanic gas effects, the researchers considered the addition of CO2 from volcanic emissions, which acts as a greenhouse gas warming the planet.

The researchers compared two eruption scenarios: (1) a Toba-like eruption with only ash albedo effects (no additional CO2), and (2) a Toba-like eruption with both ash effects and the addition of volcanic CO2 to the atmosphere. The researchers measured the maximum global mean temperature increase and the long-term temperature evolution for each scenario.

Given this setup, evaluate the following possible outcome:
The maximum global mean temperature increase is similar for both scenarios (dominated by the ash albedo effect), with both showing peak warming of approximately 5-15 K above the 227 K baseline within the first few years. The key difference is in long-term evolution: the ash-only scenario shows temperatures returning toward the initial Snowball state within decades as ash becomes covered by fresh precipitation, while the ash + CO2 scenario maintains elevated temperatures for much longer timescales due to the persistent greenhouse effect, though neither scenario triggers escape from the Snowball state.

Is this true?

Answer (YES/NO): NO